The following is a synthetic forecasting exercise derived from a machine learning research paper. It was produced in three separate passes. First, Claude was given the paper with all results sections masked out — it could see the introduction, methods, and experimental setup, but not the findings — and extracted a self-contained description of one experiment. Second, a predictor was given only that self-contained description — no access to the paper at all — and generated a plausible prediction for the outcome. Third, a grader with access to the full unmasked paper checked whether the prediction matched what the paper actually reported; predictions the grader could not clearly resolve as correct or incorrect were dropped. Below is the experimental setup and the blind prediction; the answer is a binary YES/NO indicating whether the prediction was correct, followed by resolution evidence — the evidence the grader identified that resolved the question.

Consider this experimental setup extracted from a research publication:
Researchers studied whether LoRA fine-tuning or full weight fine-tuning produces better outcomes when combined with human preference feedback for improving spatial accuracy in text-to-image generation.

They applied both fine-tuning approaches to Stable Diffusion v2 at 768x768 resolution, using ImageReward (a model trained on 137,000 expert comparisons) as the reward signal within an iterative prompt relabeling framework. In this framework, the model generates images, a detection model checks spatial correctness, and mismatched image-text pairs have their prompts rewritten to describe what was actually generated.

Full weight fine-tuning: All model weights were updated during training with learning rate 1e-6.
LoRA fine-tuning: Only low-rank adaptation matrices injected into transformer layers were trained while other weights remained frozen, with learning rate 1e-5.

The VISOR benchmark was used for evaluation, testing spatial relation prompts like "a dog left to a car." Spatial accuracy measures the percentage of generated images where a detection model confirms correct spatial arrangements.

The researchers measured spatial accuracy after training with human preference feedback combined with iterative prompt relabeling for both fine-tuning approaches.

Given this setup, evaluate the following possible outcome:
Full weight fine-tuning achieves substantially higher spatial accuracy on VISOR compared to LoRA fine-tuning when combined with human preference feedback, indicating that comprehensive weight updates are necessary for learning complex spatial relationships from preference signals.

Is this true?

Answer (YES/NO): NO